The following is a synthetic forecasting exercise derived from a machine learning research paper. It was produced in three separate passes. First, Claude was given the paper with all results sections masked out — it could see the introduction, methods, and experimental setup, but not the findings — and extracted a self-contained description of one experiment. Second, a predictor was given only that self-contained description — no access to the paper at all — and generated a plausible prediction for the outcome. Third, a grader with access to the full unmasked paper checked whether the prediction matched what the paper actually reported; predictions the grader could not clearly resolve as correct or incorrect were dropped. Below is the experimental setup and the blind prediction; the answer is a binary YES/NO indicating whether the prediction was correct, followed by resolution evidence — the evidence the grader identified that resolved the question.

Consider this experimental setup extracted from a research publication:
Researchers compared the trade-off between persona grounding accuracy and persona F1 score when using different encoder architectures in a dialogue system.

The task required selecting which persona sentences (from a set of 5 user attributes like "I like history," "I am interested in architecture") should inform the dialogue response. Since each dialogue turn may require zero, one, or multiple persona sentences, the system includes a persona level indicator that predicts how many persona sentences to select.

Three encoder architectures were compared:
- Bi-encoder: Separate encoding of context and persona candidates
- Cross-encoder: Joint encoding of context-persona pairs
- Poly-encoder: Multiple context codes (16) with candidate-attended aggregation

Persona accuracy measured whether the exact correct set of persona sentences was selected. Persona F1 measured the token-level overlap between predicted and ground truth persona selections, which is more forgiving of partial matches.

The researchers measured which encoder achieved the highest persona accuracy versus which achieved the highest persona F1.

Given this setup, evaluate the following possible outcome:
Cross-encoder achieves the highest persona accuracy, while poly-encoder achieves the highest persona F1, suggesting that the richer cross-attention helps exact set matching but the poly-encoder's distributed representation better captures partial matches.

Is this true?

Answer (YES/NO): NO